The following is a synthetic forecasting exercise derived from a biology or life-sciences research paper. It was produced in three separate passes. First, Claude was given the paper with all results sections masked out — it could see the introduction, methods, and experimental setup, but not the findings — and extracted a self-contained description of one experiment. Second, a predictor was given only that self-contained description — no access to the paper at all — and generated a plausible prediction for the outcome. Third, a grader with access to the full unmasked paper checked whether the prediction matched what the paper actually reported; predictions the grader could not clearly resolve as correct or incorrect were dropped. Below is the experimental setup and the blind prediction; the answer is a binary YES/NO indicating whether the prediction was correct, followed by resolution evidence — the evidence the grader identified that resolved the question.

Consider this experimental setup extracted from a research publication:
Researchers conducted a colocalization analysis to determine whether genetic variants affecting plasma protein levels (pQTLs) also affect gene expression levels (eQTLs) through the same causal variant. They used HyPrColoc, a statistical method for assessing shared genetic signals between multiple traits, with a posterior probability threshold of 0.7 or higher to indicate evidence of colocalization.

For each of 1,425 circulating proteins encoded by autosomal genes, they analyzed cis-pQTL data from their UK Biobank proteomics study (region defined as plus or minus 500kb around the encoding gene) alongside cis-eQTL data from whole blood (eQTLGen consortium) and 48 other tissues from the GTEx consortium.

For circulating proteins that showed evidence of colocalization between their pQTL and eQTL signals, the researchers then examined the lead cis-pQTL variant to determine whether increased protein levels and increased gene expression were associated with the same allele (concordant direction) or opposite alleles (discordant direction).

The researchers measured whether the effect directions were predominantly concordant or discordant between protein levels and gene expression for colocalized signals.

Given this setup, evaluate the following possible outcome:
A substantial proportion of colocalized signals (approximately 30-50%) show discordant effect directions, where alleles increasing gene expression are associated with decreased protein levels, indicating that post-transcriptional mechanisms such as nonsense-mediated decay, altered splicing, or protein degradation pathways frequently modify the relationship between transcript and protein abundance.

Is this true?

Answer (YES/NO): NO